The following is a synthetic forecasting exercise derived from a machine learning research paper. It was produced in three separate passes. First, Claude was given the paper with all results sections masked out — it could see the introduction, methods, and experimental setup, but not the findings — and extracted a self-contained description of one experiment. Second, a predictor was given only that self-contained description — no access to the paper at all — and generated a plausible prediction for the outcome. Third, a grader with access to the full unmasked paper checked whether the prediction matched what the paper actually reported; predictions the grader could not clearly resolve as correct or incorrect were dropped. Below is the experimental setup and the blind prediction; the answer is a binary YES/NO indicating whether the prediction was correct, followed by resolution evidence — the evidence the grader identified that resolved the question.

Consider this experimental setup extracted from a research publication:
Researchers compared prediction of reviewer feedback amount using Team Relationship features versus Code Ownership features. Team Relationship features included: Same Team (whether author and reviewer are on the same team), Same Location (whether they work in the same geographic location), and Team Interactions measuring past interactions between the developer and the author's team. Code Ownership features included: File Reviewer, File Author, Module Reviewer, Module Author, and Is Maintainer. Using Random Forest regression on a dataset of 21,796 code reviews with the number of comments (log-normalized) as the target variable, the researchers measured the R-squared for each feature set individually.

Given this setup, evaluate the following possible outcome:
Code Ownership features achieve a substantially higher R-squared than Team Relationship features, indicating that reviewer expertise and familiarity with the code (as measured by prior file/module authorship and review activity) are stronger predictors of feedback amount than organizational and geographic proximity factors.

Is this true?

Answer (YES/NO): YES